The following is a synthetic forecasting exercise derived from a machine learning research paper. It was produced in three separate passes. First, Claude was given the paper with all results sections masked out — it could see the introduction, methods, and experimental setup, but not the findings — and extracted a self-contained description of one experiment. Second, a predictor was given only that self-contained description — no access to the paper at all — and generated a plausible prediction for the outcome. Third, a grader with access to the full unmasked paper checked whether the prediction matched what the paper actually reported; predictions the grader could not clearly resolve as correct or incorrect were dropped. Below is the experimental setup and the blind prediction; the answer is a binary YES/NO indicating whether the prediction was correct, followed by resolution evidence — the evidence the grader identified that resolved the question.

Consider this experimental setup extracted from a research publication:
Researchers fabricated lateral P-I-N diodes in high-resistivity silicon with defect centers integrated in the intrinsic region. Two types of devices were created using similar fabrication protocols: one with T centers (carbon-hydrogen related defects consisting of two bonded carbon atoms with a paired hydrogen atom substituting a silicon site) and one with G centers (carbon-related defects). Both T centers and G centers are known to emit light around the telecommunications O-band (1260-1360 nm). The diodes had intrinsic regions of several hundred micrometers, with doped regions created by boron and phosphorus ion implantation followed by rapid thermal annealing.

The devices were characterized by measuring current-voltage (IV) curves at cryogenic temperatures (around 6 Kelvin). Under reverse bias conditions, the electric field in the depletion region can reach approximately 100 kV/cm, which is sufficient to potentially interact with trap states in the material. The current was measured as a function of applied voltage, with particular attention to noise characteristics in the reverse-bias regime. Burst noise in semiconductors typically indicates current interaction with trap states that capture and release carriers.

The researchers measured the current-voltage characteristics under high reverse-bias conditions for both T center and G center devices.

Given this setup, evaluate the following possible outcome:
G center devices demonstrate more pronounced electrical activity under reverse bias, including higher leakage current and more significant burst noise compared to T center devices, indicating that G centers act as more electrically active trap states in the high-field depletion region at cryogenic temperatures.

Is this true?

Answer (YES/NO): NO